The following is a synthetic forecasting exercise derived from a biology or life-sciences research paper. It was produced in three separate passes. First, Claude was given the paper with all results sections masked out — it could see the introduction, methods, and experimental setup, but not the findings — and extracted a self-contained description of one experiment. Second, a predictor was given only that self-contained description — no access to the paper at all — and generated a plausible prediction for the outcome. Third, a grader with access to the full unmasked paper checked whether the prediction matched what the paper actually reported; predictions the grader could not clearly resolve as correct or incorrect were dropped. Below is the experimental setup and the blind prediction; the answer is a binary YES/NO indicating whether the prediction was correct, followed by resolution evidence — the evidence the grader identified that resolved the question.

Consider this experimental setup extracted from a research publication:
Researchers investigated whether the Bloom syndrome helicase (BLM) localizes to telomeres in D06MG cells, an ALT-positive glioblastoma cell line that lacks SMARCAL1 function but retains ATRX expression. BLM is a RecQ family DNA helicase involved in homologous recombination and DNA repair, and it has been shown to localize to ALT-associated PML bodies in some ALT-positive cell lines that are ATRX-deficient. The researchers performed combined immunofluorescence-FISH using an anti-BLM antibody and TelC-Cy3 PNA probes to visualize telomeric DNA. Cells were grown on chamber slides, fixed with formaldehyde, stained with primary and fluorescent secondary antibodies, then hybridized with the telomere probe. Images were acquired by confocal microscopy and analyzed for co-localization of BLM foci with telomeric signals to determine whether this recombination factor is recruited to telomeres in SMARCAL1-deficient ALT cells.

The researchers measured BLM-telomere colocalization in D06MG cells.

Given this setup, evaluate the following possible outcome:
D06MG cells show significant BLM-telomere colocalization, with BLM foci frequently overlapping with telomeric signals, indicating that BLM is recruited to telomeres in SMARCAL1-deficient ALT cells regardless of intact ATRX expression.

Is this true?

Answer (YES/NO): YES